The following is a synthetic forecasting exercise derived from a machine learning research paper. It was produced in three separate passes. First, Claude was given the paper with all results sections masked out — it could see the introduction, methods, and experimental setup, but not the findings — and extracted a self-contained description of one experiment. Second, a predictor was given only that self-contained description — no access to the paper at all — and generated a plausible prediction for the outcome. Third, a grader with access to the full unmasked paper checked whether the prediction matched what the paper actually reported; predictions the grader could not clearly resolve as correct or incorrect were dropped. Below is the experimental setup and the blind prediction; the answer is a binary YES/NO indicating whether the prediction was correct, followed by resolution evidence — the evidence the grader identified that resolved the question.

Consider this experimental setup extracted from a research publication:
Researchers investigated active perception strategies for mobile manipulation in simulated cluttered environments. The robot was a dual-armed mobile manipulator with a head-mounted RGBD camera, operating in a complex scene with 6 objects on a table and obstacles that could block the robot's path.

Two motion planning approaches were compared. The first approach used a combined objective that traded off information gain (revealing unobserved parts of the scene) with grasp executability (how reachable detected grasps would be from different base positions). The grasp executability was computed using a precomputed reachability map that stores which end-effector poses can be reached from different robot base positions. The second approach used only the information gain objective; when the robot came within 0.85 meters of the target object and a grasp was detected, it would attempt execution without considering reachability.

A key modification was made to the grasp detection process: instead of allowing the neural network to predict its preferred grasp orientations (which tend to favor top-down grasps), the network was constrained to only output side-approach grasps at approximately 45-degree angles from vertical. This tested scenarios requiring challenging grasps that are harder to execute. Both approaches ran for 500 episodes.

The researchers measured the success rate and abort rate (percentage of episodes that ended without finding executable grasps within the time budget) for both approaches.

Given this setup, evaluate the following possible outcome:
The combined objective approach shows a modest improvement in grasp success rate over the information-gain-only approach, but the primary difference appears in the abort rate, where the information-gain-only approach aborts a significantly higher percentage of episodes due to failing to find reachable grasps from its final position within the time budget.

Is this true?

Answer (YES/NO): NO